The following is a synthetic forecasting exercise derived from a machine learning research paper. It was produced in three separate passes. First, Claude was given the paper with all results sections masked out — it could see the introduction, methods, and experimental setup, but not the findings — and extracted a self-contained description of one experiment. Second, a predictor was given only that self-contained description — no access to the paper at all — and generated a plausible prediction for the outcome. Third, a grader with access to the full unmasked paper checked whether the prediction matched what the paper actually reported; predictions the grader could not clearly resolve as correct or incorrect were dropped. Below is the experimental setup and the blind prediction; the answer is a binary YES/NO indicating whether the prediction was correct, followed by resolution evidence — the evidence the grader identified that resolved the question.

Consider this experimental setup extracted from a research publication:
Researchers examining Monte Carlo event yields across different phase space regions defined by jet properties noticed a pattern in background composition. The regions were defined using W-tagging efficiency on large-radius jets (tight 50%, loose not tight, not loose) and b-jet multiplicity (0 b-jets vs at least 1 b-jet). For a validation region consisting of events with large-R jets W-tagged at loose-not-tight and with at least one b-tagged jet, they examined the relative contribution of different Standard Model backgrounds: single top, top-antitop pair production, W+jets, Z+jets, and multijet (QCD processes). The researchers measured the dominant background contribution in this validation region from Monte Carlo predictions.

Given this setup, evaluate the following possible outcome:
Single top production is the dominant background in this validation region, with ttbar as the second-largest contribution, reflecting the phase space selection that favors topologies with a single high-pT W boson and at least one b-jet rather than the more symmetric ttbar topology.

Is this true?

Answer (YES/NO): NO